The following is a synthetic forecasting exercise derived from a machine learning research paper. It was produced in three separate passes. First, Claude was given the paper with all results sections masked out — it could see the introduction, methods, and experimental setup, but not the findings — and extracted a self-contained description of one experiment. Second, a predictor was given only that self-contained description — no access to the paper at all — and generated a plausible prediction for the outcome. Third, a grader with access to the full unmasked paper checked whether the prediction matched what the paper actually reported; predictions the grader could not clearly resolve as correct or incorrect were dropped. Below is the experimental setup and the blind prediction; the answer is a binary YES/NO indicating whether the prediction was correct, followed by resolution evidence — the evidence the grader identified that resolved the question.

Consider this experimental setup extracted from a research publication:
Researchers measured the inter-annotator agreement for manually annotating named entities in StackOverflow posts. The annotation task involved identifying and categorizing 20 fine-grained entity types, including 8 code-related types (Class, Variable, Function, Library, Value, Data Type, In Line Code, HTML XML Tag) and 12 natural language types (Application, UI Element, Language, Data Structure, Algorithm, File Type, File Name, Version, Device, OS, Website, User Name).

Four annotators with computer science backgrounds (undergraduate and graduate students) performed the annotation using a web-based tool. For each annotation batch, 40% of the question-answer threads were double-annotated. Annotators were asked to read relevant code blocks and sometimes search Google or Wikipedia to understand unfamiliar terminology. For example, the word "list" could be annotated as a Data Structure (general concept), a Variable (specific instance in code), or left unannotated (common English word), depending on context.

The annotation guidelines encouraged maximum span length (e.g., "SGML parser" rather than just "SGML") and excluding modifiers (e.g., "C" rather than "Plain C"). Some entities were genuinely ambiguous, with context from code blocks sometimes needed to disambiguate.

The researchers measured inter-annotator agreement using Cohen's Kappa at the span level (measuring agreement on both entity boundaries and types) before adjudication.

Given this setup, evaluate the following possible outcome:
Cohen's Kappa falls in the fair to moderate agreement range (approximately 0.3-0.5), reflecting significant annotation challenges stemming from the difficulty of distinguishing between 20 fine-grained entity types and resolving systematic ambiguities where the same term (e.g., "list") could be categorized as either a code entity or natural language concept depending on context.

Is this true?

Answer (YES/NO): NO